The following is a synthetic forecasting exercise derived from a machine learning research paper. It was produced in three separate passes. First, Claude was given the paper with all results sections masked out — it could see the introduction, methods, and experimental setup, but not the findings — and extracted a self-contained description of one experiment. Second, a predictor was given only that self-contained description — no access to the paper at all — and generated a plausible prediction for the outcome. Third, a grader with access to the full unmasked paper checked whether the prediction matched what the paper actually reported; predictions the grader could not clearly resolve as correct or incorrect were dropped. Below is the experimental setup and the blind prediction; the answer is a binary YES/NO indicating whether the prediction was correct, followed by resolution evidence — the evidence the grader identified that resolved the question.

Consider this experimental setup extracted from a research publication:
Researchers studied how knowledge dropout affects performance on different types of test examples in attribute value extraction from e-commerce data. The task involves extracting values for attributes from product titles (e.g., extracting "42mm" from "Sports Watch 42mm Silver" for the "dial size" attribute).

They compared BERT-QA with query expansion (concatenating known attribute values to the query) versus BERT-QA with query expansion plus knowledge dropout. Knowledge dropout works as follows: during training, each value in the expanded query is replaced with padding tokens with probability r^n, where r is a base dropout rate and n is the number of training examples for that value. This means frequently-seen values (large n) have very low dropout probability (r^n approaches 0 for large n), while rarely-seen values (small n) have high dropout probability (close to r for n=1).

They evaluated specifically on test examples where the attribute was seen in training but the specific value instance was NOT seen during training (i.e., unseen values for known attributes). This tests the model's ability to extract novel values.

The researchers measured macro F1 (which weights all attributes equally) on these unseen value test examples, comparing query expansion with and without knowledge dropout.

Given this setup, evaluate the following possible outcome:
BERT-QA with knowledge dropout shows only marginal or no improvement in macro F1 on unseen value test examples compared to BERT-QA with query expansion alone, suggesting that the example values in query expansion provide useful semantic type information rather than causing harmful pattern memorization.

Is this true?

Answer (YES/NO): NO